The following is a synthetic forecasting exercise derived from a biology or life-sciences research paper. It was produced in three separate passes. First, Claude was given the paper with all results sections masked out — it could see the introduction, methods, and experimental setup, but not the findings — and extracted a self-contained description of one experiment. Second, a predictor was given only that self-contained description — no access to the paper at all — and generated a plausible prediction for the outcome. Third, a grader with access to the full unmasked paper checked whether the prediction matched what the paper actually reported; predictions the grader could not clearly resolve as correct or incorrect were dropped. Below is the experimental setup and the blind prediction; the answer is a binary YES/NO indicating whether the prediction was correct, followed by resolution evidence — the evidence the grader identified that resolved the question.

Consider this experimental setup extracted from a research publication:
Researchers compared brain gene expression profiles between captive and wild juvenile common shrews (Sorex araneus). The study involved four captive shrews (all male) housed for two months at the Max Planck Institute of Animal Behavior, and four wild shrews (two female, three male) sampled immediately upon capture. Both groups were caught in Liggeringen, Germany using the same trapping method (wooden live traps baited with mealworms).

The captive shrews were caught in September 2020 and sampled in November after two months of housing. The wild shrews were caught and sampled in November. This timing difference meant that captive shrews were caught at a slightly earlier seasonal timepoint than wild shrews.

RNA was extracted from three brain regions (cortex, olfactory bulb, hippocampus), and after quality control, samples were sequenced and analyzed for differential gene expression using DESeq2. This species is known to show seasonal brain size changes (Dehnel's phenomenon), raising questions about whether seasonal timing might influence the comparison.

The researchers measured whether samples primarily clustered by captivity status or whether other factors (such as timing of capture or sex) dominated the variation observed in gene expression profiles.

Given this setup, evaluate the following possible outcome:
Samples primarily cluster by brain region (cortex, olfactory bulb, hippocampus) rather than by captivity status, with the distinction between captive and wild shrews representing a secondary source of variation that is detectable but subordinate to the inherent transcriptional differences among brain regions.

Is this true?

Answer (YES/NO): NO